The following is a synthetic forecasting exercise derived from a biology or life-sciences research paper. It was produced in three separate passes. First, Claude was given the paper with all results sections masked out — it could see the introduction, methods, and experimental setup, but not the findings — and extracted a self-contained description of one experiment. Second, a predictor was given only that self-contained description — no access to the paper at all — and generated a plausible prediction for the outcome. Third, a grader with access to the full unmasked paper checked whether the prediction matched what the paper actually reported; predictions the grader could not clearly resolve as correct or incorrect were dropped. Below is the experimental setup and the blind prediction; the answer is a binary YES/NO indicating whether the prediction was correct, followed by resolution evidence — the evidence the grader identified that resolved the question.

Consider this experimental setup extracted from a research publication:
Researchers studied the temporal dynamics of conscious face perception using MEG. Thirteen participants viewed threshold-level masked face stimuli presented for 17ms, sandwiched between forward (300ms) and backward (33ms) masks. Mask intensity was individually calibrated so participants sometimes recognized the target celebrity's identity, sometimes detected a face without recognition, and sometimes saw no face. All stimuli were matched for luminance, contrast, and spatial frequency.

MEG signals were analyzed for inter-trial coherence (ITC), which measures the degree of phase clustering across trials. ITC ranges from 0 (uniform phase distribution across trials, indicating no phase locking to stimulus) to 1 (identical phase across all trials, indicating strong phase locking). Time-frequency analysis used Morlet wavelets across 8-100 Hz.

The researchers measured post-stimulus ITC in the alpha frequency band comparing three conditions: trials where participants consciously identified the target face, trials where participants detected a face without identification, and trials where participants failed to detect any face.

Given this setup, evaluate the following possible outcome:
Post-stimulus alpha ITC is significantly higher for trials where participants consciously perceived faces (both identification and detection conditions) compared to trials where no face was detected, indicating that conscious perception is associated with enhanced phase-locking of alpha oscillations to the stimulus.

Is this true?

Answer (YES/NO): NO